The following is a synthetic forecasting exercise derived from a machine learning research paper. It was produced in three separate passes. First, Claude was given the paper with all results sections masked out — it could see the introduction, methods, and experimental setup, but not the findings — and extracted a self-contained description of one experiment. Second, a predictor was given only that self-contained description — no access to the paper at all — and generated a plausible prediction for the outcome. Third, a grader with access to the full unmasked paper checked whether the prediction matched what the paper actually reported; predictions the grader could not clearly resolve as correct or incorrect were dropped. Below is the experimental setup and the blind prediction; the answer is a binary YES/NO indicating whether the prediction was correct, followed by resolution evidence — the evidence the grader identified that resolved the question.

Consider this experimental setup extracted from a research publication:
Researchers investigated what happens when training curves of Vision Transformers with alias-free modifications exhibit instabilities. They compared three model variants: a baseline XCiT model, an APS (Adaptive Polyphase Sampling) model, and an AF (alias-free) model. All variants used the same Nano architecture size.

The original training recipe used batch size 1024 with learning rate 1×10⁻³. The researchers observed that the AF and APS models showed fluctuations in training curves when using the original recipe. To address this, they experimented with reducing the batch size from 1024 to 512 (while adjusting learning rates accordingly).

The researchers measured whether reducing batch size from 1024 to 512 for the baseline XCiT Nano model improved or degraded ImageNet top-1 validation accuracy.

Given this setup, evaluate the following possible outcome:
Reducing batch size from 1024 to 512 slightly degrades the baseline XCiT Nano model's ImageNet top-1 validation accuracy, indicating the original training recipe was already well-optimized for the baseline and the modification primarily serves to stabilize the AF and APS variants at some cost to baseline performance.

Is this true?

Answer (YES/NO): YES